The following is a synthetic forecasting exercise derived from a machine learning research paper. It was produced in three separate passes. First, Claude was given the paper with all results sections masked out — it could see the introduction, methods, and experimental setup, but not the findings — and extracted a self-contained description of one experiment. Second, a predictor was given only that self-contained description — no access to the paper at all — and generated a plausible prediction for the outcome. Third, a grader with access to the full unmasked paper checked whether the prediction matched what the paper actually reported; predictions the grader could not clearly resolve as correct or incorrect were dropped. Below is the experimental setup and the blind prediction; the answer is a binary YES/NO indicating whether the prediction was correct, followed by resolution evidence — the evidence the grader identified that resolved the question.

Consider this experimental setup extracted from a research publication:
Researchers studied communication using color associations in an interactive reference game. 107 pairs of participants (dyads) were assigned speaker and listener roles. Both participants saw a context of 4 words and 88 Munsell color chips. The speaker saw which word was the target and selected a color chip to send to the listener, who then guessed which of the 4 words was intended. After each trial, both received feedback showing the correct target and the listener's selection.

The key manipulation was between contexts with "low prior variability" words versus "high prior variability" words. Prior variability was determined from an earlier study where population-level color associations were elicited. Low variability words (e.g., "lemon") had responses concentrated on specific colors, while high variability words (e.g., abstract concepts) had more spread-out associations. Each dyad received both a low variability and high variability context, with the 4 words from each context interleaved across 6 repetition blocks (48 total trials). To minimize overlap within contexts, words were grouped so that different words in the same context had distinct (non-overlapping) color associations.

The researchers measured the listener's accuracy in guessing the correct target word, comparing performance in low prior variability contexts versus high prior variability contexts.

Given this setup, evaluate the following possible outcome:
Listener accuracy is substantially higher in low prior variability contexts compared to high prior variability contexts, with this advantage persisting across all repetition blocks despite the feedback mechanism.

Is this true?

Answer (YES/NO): YES